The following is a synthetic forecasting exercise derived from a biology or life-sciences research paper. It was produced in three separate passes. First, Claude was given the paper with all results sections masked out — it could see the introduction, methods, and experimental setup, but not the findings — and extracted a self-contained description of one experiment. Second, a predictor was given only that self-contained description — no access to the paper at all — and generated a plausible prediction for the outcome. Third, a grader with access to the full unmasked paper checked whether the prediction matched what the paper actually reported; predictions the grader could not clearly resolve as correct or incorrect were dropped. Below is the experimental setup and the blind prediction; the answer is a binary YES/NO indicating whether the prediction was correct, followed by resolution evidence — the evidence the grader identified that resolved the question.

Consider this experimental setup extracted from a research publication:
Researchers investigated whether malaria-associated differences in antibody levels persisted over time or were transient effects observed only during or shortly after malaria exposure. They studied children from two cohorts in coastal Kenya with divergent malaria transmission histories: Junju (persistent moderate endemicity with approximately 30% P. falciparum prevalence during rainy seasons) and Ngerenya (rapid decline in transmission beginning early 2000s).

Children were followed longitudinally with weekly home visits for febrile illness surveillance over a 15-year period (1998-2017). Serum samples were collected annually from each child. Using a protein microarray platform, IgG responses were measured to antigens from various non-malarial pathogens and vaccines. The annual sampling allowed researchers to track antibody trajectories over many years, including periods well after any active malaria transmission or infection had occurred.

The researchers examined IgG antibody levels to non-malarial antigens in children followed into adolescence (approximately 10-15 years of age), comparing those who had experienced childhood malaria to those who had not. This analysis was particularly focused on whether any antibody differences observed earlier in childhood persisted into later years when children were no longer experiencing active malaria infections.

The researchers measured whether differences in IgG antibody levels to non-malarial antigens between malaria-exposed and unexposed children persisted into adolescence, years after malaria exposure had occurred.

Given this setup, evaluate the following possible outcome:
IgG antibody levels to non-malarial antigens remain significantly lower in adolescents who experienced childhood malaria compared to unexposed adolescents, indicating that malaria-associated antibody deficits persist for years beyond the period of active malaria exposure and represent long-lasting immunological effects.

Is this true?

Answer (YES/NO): YES